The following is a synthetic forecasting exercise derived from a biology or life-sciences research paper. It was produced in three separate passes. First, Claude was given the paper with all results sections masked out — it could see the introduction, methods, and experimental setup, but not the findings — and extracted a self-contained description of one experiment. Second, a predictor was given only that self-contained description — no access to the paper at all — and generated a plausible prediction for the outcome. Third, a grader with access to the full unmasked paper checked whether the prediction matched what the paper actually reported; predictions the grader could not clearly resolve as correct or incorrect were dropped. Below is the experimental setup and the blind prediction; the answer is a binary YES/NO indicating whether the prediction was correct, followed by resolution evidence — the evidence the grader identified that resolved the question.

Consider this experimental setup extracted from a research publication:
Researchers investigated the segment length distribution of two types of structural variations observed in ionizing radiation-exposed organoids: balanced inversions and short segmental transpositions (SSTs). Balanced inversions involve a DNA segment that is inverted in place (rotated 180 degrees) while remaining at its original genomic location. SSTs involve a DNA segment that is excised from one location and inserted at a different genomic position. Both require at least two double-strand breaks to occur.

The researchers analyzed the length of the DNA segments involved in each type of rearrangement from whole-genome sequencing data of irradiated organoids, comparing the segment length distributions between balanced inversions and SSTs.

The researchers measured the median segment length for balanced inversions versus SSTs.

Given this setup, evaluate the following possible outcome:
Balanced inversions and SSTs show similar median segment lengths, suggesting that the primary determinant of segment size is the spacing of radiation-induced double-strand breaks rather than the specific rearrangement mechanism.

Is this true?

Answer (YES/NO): NO